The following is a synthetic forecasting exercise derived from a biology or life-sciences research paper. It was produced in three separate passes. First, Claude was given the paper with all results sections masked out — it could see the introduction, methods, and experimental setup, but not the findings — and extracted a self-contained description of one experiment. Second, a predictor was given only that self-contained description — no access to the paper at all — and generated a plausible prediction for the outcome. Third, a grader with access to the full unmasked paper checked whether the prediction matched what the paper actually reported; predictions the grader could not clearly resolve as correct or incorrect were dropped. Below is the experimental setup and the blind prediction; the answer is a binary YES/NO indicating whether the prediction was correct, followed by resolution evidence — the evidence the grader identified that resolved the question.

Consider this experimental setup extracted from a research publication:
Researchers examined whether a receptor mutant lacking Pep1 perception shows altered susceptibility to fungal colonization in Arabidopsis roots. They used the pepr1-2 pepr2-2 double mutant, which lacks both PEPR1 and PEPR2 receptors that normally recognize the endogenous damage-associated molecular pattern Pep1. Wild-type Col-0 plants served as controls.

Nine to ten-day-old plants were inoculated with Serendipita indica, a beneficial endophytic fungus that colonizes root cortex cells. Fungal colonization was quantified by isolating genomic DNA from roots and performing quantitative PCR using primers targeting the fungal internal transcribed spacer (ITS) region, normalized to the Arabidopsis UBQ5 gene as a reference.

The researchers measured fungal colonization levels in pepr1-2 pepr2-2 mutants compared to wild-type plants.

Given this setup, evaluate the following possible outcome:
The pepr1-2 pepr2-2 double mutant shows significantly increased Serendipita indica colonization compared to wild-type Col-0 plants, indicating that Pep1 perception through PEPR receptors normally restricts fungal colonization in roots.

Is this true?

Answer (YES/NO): YES